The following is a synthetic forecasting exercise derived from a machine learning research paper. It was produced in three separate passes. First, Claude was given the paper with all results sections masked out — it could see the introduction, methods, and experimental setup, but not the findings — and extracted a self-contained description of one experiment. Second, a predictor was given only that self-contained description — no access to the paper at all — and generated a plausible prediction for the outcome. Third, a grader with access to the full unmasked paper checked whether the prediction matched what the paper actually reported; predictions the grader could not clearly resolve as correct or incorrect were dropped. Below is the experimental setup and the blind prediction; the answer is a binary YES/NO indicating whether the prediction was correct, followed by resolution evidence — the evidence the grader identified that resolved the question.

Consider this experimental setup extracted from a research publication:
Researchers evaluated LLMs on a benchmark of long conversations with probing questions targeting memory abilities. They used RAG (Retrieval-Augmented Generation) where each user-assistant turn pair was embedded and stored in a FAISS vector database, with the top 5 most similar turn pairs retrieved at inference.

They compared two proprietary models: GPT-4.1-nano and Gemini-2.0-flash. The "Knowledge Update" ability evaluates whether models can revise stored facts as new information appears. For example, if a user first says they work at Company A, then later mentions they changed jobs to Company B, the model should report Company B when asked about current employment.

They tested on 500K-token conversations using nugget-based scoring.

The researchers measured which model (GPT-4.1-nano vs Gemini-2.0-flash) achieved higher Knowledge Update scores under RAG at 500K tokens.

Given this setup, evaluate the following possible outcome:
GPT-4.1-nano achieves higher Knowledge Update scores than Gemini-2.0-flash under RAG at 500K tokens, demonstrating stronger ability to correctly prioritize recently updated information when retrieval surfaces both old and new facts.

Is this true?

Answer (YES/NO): YES